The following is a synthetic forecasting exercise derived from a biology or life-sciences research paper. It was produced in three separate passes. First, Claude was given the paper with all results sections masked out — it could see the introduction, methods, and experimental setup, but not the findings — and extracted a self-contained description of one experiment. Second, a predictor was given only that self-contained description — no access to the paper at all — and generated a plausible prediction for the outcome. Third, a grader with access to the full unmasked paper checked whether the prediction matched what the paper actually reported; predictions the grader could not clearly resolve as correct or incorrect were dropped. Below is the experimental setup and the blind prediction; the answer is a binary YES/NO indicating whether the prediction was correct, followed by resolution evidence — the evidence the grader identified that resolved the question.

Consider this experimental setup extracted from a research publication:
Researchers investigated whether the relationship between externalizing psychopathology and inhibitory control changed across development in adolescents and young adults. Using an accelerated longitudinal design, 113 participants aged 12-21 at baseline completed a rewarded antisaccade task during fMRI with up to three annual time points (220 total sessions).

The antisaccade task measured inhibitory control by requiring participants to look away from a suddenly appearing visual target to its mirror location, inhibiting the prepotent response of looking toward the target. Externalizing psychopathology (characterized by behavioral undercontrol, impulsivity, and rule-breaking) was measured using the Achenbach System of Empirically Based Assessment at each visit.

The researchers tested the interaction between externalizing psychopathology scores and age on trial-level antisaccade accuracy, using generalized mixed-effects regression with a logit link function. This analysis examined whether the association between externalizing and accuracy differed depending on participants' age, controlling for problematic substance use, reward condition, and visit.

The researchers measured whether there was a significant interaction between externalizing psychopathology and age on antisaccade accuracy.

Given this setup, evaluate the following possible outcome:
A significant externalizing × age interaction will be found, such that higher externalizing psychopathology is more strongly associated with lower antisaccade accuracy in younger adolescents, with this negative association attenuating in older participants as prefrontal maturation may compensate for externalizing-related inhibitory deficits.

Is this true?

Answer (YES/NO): YES